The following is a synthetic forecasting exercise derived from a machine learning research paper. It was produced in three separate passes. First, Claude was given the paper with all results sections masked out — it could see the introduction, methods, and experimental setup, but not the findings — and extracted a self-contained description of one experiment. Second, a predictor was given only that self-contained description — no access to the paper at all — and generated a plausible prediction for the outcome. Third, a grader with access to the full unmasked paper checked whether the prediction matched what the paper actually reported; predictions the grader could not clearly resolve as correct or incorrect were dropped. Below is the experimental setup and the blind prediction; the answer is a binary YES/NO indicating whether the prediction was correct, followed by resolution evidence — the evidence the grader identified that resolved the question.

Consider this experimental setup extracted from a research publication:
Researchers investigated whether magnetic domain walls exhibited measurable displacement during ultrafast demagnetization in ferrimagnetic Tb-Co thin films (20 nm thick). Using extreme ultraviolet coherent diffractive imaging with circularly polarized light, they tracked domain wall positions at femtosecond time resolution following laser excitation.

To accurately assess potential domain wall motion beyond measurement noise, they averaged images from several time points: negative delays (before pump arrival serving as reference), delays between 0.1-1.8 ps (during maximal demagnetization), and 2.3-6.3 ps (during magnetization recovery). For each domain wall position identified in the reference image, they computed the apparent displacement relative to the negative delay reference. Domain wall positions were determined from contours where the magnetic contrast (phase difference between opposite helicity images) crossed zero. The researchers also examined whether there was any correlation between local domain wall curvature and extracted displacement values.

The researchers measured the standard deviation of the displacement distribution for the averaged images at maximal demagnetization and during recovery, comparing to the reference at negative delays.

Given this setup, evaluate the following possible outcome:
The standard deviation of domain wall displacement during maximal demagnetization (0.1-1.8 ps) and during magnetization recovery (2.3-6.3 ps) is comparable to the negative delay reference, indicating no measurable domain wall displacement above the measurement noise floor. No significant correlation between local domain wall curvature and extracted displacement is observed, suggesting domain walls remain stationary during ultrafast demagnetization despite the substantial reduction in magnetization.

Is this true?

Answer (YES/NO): YES